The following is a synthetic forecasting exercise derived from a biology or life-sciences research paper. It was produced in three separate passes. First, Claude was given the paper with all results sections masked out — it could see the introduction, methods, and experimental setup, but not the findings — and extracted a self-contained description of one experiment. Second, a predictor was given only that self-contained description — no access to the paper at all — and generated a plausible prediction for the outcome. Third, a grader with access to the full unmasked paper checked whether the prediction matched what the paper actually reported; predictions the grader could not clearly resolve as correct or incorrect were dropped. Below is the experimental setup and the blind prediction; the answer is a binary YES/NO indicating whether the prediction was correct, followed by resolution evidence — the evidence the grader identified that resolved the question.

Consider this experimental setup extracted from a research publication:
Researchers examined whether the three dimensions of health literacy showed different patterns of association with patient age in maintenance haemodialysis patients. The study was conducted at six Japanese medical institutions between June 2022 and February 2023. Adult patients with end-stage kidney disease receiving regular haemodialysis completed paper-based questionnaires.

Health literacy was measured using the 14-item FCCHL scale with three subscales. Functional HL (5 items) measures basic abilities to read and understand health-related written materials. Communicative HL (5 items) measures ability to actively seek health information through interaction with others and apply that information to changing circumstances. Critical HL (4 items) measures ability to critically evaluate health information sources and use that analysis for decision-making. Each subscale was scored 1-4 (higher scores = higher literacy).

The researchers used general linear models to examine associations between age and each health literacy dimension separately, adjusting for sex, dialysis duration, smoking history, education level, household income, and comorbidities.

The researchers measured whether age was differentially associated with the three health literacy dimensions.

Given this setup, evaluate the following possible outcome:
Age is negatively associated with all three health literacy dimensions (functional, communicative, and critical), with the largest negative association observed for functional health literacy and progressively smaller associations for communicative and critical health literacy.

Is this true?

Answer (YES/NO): NO